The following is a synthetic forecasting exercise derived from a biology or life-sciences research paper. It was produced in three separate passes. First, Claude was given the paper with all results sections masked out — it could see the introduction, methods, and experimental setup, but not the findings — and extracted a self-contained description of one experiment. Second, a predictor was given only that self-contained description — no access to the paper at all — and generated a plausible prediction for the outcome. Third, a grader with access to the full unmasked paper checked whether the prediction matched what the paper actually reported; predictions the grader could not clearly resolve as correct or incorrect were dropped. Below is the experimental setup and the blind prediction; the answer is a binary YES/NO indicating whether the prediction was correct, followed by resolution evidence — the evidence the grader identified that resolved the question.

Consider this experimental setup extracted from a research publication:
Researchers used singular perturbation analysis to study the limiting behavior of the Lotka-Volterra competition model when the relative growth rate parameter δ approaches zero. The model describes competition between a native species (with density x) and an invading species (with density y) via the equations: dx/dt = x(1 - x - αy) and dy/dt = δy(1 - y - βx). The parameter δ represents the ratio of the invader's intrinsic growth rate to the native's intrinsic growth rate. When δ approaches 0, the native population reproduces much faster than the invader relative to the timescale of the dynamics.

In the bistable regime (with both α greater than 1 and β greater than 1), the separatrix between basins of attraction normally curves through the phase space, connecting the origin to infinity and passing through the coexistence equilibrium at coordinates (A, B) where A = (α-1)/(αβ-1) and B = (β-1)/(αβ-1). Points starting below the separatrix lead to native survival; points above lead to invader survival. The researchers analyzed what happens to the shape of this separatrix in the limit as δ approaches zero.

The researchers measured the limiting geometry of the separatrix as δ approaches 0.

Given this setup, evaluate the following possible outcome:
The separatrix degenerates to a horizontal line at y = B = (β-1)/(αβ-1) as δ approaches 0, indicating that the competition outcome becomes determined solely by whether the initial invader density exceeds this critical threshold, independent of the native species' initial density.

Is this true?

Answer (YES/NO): YES